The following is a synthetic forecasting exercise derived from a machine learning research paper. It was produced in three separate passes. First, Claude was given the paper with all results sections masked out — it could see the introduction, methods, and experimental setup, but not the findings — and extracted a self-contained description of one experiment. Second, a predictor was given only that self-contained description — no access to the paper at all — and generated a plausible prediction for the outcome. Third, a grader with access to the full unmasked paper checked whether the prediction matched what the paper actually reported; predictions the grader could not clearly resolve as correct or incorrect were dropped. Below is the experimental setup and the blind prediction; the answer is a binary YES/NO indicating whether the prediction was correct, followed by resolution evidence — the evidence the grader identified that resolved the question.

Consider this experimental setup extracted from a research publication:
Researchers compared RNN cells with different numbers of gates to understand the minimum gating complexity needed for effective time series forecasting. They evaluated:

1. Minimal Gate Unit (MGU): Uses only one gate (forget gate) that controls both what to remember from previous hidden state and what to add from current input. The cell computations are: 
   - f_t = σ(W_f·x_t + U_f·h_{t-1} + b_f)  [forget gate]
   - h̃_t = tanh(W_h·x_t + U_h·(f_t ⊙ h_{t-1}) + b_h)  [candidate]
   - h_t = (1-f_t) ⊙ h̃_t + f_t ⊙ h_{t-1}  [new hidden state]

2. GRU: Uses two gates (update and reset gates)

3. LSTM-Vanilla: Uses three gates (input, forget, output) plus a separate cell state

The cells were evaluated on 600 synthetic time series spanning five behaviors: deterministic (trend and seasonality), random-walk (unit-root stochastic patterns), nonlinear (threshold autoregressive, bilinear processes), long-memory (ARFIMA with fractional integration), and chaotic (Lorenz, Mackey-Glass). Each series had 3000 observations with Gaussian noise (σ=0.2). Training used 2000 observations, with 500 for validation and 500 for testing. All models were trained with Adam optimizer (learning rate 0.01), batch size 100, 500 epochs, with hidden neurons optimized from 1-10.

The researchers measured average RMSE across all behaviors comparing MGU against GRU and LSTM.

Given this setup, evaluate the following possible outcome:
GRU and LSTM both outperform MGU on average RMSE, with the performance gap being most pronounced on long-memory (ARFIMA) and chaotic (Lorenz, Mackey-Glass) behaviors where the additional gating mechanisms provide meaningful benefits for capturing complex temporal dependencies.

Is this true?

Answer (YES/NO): NO